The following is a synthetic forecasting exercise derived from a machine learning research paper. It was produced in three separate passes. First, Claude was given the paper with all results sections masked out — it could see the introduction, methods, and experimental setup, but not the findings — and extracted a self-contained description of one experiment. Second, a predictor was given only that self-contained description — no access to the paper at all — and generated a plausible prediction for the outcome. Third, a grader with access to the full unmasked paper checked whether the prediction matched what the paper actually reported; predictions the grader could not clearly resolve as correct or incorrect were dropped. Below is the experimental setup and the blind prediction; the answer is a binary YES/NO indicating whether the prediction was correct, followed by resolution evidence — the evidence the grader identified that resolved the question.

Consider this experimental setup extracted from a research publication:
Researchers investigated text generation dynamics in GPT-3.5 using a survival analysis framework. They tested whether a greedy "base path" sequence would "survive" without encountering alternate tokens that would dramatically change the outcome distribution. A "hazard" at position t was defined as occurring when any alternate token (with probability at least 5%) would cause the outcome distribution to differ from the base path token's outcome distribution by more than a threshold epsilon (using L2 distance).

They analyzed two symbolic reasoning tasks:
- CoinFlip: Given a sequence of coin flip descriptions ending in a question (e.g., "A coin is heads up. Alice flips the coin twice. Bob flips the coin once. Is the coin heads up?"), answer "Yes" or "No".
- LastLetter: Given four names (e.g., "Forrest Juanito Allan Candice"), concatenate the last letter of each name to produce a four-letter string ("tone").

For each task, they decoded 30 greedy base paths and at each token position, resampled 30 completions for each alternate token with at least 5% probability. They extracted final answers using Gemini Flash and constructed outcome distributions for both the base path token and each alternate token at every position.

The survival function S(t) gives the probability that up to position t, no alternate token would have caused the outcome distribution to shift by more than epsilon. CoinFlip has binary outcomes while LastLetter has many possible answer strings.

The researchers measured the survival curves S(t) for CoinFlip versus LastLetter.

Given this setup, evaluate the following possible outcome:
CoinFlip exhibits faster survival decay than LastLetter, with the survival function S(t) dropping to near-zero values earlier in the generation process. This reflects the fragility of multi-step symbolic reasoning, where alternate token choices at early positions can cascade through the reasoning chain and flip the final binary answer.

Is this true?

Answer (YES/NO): YES